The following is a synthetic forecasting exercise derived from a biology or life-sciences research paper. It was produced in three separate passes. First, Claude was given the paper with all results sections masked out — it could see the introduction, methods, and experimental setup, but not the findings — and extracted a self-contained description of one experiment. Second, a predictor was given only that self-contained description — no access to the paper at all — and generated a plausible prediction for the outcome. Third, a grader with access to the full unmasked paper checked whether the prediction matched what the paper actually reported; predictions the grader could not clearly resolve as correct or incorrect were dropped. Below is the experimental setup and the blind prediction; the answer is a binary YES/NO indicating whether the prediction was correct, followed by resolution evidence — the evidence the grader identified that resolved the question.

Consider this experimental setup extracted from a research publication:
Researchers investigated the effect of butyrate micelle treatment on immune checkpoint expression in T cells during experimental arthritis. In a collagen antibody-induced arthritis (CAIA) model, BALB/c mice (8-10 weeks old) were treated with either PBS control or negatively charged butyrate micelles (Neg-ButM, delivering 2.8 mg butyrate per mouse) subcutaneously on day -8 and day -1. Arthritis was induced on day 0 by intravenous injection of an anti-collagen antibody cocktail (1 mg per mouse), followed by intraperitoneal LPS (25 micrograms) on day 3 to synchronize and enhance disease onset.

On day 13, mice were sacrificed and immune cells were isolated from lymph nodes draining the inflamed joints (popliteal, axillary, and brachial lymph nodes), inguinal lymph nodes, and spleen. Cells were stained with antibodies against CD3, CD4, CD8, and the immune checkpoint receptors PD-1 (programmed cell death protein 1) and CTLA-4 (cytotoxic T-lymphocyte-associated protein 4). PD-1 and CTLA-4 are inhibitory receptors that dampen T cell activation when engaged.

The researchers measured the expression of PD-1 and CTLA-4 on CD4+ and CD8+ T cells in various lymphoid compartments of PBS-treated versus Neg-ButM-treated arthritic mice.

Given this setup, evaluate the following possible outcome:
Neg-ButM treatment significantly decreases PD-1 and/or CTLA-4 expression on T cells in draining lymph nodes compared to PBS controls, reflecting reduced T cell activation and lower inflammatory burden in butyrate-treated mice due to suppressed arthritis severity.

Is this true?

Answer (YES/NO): NO